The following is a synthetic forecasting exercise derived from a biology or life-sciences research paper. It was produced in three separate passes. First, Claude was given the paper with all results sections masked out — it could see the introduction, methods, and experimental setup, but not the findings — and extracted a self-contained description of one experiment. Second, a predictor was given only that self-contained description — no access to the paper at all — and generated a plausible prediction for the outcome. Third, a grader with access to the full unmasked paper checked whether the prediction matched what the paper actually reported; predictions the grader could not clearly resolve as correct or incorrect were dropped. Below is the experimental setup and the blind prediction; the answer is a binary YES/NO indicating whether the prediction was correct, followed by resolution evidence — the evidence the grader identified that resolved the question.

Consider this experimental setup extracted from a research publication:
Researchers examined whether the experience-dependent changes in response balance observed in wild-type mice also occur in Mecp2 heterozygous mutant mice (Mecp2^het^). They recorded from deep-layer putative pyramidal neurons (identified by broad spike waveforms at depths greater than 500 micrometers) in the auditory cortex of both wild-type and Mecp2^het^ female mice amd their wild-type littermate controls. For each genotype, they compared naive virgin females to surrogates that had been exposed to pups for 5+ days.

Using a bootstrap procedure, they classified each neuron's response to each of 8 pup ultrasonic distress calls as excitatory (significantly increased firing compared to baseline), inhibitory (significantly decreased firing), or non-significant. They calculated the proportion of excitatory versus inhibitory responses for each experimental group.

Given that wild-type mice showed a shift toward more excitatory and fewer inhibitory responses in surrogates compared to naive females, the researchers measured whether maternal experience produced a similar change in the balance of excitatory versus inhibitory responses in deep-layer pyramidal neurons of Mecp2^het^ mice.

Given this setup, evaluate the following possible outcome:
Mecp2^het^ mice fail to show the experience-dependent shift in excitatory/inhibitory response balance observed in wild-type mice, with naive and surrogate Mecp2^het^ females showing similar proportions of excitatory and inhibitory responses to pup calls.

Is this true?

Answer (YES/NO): YES